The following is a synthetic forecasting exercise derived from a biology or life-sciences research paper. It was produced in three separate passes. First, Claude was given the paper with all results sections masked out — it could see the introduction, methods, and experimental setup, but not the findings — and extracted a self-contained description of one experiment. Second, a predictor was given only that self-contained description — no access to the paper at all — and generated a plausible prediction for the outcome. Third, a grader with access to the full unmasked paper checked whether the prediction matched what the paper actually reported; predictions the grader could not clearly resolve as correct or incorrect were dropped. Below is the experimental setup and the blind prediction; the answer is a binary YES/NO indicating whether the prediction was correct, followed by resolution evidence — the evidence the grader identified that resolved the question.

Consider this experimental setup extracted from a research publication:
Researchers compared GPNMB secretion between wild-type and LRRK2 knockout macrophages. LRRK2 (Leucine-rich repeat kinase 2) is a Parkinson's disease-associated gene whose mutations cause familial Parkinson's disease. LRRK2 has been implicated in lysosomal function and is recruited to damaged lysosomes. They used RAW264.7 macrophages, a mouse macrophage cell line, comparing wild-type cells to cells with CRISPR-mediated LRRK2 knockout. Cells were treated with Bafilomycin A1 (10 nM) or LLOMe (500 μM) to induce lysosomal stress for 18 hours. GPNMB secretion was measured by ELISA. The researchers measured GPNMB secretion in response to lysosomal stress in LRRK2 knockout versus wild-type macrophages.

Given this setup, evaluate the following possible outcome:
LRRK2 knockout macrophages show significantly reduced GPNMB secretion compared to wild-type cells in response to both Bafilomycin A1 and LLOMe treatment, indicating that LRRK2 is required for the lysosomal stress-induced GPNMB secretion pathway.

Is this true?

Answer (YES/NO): NO